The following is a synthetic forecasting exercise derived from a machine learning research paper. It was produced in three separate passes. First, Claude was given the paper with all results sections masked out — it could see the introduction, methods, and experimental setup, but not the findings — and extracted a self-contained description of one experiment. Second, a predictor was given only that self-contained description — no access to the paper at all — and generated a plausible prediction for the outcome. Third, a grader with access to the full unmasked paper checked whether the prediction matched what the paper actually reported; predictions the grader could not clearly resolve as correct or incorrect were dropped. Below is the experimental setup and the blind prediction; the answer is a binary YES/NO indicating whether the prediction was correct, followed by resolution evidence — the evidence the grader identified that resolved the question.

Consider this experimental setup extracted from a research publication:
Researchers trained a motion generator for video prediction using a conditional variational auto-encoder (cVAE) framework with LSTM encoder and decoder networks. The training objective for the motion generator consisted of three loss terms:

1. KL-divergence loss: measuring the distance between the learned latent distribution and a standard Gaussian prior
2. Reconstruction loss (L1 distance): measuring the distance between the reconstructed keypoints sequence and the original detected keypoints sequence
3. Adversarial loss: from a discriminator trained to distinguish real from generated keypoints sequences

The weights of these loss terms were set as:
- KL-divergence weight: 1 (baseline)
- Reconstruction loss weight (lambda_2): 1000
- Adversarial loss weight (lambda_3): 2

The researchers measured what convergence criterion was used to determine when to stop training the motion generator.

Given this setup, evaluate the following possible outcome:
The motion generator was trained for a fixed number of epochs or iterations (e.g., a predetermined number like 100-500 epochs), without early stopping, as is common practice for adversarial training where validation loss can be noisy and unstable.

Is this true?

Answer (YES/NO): NO